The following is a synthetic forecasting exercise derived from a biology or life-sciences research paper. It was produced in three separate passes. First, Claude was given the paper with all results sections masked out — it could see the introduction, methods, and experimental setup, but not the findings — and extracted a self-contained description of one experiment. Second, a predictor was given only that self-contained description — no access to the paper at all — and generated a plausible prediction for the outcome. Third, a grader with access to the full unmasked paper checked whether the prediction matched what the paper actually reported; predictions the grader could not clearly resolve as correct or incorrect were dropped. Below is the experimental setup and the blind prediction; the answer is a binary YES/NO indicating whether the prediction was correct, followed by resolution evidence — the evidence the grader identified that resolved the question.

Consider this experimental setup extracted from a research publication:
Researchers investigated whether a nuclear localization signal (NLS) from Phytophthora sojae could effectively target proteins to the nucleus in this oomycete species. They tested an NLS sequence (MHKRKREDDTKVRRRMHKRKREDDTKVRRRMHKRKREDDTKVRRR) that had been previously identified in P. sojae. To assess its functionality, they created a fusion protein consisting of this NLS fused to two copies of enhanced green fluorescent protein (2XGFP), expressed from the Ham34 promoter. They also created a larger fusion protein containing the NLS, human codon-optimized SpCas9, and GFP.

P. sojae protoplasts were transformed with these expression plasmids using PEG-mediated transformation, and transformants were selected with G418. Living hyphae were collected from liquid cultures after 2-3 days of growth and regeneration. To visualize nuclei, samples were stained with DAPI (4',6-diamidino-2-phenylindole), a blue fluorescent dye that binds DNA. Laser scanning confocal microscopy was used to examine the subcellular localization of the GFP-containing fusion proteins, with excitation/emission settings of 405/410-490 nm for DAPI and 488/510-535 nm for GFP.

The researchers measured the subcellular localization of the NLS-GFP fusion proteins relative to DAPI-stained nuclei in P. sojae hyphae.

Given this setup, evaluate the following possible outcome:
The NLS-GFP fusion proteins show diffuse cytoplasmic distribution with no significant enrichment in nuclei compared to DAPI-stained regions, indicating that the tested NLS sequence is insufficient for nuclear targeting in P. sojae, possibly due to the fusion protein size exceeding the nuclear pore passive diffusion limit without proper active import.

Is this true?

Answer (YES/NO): NO